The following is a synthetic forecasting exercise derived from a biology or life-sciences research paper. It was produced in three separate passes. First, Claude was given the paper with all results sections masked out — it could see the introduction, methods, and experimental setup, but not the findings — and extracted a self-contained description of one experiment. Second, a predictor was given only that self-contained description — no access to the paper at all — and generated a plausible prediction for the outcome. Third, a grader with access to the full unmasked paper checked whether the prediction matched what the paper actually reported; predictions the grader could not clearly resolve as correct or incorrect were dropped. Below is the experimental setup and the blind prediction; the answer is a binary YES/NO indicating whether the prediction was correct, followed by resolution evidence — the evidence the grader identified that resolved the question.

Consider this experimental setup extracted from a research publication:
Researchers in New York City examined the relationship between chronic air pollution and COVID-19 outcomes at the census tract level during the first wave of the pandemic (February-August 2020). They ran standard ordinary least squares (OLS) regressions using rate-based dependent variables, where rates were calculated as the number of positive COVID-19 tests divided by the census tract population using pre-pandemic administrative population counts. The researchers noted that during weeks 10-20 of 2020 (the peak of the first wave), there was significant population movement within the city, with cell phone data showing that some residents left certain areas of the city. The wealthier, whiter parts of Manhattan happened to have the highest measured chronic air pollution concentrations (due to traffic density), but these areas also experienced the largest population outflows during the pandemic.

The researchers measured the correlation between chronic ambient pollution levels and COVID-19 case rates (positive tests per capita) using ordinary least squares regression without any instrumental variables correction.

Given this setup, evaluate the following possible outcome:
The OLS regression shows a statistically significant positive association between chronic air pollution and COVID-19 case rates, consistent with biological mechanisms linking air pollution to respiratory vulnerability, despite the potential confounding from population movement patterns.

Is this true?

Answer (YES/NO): NO